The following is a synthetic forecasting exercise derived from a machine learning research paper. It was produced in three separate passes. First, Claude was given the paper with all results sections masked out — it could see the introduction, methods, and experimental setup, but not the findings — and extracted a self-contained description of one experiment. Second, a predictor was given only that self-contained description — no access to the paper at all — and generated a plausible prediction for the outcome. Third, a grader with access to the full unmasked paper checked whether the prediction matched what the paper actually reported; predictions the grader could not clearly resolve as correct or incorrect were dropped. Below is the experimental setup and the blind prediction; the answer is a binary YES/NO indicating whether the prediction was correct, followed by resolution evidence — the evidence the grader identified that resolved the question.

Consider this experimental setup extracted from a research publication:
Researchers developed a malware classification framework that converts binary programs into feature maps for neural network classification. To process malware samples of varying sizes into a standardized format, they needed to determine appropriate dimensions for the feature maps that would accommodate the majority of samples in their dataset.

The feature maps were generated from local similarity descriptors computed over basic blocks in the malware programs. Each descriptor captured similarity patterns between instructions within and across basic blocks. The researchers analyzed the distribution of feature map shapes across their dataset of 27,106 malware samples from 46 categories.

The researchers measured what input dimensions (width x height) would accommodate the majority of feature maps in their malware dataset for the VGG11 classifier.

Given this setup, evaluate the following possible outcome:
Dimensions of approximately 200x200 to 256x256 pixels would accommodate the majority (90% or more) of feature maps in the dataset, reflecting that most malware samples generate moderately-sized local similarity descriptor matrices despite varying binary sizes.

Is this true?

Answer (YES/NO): NO